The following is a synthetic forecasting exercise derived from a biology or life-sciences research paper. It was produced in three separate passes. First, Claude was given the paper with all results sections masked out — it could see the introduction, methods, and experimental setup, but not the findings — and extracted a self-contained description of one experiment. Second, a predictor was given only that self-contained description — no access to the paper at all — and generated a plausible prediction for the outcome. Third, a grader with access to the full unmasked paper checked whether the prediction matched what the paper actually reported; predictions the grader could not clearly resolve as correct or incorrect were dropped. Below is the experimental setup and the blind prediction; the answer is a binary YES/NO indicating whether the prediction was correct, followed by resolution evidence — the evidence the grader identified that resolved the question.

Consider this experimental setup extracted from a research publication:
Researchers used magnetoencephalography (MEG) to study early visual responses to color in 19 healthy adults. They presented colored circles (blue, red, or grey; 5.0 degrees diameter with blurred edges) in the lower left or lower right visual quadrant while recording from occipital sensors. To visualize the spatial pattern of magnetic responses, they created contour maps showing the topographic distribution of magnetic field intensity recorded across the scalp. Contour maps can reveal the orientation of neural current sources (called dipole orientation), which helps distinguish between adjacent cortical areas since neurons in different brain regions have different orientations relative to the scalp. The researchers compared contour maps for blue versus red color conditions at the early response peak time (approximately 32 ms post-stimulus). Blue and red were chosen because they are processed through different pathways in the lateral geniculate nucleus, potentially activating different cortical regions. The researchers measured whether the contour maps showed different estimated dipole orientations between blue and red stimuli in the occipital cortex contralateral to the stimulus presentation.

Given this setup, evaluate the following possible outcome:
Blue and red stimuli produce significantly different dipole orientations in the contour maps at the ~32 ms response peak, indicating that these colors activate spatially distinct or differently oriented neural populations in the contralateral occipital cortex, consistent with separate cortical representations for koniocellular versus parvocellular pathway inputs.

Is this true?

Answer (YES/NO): YES